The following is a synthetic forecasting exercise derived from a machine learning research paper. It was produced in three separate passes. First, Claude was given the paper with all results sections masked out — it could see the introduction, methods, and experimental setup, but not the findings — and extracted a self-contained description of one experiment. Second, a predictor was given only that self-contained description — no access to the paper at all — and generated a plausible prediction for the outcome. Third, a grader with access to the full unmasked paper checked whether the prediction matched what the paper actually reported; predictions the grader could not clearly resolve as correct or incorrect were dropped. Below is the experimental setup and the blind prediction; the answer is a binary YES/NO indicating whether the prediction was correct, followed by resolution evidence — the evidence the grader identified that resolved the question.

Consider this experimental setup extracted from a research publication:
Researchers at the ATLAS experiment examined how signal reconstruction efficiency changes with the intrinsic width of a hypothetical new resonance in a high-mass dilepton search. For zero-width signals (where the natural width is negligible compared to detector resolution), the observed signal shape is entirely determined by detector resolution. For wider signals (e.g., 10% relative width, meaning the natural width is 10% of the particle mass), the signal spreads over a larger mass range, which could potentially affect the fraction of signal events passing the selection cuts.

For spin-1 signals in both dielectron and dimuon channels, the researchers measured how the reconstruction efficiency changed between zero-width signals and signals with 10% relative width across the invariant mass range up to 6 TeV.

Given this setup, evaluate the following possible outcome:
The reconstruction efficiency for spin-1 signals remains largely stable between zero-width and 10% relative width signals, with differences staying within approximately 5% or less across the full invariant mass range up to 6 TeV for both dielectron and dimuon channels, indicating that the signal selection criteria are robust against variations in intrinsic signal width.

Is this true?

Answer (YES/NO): YES